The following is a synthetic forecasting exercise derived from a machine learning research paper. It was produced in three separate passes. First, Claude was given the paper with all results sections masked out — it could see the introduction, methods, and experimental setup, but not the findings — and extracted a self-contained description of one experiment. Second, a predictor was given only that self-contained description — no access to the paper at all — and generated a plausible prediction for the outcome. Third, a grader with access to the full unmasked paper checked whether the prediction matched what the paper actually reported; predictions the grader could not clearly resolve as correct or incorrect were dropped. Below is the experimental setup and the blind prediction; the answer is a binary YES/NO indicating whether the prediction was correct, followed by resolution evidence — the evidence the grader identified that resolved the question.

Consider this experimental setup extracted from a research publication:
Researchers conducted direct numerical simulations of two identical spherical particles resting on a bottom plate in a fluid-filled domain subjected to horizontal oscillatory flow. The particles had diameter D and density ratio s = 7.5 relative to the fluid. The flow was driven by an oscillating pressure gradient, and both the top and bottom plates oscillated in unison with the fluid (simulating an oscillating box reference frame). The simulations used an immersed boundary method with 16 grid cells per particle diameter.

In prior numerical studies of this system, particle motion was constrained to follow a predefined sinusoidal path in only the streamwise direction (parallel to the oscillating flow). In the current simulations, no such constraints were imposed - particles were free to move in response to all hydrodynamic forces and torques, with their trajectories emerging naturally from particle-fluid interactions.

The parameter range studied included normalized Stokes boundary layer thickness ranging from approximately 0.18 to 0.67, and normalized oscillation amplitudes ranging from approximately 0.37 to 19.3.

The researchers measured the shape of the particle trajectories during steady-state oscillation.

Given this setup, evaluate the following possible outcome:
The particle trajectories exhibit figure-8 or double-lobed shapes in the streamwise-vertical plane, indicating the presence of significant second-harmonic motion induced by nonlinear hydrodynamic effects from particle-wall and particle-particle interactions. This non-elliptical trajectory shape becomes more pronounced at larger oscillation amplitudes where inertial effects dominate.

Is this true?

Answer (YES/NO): NO